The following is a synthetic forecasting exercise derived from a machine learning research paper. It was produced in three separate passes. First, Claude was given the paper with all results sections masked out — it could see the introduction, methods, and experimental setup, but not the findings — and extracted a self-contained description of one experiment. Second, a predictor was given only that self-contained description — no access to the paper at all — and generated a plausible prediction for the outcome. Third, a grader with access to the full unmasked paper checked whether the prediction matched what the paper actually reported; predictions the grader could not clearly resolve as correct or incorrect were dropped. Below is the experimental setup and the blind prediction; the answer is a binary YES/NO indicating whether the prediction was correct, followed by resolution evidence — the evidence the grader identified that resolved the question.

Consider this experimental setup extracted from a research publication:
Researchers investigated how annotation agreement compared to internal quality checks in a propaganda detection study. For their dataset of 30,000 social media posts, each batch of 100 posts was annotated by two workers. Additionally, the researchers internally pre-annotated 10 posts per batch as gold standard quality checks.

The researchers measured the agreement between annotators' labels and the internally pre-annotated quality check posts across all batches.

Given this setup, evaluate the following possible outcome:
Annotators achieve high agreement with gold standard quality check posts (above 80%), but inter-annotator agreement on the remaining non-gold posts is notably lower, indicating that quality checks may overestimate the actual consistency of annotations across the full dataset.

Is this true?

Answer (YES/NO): NO